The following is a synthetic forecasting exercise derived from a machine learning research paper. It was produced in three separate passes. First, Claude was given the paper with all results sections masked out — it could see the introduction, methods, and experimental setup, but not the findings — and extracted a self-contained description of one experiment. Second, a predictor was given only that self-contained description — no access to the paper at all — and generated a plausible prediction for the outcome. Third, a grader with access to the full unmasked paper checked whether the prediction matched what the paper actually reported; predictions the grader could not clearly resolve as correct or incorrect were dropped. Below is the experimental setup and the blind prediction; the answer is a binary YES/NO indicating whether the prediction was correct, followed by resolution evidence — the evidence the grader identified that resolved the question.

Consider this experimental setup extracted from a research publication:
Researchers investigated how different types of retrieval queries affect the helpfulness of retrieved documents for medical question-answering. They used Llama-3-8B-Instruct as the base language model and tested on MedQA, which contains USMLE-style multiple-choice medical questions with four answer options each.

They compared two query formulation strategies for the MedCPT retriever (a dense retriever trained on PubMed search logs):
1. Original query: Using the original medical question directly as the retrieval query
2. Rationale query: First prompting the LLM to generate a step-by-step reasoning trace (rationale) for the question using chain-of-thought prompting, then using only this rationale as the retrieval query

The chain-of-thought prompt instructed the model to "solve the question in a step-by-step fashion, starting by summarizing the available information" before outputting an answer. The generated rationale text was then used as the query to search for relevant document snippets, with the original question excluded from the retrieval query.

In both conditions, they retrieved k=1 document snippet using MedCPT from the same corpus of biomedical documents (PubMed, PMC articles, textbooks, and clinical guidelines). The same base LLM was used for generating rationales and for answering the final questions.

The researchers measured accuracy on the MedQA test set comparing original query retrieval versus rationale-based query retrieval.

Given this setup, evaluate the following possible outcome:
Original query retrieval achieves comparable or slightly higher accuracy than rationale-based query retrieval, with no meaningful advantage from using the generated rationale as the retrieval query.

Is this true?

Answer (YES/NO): NO